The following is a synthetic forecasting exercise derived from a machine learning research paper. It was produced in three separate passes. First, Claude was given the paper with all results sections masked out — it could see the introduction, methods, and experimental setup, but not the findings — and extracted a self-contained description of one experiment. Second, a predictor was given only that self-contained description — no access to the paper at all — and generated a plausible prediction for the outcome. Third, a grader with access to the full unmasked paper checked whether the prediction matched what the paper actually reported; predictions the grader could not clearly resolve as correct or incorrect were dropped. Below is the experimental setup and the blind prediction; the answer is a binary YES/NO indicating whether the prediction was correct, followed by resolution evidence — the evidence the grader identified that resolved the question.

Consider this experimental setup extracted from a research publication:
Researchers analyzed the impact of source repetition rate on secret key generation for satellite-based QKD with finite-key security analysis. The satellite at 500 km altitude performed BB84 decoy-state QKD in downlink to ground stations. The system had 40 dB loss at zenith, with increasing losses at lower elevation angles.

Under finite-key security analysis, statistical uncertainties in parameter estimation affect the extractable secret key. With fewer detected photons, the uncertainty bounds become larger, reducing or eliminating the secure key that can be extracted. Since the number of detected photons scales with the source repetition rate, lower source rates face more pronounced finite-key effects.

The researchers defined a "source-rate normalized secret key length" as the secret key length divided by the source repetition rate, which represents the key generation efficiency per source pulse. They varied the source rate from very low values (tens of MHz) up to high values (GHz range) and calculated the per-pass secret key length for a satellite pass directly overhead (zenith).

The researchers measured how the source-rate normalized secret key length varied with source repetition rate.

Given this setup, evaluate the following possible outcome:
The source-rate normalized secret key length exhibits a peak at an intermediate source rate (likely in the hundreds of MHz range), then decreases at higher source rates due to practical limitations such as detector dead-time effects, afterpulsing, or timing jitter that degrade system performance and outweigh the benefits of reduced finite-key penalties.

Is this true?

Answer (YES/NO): NO